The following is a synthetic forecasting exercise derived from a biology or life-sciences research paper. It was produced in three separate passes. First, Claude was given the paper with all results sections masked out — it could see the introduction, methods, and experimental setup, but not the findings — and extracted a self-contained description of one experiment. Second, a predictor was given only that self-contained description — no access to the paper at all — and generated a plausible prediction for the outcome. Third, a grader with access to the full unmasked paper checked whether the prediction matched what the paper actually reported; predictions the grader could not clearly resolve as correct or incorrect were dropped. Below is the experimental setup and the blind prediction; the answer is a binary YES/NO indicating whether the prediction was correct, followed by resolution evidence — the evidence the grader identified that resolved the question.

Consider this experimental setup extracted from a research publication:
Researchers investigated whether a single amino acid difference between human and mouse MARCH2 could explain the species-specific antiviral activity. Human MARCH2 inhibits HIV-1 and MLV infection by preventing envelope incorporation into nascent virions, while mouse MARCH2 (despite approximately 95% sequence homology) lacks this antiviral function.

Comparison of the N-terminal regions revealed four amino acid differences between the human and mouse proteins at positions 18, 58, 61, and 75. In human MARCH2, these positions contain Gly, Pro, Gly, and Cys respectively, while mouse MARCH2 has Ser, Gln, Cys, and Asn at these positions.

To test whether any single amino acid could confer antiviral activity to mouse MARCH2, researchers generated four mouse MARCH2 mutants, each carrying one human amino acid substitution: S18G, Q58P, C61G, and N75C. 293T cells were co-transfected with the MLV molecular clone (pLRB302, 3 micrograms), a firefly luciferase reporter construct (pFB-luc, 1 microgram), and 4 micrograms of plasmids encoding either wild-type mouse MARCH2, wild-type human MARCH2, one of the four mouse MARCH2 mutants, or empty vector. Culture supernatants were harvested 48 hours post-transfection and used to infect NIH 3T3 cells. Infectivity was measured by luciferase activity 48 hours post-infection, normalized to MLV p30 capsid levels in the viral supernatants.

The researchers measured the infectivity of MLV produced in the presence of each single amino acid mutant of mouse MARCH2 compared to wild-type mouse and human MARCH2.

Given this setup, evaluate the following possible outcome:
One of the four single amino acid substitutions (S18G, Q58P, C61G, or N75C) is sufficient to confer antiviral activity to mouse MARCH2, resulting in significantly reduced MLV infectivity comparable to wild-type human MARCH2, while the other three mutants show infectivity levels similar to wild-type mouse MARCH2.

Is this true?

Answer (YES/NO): NO